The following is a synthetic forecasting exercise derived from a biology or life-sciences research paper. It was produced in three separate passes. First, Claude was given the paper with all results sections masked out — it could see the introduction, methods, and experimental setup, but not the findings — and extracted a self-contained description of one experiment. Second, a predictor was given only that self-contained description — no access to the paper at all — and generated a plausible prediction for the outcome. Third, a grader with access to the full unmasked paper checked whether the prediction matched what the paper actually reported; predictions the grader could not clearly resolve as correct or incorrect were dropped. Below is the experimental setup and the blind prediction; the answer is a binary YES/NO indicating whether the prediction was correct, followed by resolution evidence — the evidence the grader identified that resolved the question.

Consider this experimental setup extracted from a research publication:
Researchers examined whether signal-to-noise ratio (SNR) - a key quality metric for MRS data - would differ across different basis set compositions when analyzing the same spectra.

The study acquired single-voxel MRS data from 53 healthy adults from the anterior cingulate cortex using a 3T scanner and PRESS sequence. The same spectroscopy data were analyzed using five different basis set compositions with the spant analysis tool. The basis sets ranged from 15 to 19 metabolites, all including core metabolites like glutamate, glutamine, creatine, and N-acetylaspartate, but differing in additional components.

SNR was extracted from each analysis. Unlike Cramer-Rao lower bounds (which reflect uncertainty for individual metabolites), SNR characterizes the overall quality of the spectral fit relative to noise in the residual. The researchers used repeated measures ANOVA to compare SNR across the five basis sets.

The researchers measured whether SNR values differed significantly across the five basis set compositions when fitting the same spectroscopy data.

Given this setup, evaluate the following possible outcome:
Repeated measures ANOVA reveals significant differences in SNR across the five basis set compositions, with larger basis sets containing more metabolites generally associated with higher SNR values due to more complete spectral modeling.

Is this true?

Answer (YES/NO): NO